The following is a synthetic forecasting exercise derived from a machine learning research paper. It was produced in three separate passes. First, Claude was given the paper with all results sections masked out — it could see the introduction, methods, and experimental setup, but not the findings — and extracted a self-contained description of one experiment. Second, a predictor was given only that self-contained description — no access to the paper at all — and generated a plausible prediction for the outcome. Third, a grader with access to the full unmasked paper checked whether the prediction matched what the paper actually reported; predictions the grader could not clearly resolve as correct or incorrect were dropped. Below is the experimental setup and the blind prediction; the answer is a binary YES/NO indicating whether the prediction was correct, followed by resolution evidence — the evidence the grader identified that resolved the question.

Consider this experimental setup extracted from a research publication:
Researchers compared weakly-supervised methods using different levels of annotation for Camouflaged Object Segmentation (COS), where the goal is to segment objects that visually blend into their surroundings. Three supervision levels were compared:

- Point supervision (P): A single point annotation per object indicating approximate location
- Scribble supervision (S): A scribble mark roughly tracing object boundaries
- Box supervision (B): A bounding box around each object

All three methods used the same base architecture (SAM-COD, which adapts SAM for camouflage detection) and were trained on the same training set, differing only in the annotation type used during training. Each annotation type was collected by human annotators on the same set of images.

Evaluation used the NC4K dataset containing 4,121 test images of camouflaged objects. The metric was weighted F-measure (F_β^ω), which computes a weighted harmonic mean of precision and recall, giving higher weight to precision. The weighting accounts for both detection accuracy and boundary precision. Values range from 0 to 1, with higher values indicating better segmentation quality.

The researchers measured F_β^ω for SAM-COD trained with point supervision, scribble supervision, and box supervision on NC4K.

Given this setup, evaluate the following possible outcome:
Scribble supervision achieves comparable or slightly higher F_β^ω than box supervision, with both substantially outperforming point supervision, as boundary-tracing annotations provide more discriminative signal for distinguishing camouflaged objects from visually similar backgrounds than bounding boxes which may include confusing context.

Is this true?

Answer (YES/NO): NO